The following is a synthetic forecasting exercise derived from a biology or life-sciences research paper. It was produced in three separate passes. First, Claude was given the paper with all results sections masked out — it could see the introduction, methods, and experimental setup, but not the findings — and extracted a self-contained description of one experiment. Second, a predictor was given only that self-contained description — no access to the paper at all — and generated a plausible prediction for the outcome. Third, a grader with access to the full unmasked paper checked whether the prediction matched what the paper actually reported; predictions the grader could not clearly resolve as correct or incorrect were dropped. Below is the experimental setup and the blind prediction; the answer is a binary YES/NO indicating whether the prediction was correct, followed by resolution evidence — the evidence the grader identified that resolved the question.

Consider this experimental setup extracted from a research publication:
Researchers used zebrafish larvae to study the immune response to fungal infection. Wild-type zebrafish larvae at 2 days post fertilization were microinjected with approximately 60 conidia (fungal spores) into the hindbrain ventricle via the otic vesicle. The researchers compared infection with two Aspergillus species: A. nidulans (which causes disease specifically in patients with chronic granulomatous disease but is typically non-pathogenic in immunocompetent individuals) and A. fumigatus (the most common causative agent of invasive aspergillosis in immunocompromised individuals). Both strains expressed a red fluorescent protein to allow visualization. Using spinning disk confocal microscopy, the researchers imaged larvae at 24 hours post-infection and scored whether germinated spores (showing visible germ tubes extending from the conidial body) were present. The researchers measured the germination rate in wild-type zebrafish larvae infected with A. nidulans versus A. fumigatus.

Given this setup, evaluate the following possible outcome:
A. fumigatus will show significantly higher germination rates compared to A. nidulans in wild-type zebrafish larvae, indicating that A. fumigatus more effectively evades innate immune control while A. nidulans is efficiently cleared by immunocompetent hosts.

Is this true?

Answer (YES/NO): NO